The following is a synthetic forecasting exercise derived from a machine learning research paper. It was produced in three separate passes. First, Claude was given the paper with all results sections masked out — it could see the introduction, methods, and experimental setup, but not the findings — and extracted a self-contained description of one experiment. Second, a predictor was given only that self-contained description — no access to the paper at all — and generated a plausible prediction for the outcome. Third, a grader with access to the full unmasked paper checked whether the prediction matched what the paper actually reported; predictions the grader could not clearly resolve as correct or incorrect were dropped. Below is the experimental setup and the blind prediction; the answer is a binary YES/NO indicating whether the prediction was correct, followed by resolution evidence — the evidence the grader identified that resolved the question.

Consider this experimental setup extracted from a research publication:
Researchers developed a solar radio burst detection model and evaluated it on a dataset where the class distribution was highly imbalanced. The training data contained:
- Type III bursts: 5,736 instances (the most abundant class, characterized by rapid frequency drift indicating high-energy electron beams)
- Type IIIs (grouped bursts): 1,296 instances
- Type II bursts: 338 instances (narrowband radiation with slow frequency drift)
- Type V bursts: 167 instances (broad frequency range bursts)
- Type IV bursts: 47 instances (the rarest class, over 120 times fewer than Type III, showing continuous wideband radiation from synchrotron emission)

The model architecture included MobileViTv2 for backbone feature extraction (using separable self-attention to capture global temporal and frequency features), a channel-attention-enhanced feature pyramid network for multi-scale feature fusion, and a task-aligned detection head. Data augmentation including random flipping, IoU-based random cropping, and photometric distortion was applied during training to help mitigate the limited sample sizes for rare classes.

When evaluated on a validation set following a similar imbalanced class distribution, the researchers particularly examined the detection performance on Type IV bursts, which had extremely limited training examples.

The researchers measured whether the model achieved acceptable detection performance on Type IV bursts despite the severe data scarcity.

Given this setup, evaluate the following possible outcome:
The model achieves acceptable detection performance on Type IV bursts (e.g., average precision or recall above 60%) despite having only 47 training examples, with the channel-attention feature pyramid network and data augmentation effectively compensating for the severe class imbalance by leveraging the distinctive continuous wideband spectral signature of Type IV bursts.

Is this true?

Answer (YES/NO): NO